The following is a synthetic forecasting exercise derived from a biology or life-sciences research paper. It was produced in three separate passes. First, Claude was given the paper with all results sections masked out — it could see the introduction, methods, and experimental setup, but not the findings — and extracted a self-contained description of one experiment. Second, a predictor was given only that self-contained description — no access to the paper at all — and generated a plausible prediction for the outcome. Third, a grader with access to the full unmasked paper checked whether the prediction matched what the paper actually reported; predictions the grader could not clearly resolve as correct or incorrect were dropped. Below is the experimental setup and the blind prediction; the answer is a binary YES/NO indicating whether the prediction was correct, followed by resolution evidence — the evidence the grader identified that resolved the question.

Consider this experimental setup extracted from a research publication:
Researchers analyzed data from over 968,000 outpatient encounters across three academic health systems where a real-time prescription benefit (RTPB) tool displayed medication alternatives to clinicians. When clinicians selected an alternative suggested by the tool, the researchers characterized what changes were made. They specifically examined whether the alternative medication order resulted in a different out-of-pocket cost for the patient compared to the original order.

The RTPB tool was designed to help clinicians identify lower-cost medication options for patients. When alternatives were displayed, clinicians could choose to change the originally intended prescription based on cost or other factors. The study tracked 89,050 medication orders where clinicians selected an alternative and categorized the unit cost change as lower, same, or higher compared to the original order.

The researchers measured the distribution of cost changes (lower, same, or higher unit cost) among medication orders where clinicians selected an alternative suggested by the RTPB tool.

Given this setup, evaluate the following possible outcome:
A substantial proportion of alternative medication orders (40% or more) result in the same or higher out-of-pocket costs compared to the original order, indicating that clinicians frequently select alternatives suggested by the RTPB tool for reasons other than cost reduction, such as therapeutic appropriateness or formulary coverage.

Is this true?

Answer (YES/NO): YES